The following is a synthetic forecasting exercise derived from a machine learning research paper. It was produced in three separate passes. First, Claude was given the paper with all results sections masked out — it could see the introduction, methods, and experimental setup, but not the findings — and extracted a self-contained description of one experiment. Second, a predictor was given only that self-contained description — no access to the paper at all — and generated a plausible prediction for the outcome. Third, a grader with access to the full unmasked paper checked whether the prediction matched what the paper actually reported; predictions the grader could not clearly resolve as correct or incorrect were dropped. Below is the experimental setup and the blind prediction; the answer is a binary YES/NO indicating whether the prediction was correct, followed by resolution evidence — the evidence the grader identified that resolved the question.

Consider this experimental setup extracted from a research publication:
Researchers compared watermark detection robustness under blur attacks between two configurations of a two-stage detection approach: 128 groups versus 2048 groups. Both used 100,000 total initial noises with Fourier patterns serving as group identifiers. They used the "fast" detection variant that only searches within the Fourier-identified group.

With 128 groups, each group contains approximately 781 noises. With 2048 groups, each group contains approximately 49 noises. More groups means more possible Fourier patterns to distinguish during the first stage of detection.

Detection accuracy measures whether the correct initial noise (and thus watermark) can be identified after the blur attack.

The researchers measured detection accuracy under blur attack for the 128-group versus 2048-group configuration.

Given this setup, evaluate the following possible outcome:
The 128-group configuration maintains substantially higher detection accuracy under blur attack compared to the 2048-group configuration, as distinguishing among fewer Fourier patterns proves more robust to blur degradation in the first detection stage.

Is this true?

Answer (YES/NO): NO